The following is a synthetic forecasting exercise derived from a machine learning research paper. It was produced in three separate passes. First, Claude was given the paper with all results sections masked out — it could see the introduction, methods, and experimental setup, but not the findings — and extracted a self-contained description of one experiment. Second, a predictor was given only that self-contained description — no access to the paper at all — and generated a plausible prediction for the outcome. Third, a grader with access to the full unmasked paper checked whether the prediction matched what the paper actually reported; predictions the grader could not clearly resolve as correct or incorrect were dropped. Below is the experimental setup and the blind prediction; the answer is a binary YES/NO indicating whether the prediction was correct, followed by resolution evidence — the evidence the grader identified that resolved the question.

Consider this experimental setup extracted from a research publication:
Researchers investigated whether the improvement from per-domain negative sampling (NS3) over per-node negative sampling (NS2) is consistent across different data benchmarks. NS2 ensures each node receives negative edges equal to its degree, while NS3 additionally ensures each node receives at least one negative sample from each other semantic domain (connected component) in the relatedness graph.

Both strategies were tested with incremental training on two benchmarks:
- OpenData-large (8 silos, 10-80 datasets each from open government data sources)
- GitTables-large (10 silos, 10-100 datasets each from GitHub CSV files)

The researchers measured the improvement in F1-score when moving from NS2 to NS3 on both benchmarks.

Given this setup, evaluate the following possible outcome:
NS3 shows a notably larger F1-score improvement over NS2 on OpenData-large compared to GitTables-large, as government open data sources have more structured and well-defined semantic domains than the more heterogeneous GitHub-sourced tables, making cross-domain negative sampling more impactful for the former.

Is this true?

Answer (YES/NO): NO